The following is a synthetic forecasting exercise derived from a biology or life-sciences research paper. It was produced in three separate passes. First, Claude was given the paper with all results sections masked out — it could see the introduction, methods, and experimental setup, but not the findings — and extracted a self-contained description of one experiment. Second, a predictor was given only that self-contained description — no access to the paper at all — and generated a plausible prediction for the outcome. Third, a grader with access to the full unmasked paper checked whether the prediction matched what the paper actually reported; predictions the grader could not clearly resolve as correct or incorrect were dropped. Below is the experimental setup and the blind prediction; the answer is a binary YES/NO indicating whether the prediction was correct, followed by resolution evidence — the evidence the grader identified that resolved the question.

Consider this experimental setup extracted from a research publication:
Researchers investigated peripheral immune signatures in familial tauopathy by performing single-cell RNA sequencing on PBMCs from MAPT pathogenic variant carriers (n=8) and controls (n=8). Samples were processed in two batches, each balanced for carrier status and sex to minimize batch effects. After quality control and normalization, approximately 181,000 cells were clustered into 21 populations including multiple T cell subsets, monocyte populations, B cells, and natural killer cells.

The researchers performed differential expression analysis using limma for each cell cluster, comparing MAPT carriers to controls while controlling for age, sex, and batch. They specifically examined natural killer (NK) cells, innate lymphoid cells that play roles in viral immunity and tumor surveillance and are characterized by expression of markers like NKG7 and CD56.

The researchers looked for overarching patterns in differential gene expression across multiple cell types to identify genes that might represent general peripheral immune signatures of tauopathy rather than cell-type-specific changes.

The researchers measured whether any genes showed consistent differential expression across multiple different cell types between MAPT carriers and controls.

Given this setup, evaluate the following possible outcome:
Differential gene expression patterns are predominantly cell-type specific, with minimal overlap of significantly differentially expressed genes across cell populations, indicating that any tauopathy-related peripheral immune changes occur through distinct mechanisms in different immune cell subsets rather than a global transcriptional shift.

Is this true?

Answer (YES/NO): NO